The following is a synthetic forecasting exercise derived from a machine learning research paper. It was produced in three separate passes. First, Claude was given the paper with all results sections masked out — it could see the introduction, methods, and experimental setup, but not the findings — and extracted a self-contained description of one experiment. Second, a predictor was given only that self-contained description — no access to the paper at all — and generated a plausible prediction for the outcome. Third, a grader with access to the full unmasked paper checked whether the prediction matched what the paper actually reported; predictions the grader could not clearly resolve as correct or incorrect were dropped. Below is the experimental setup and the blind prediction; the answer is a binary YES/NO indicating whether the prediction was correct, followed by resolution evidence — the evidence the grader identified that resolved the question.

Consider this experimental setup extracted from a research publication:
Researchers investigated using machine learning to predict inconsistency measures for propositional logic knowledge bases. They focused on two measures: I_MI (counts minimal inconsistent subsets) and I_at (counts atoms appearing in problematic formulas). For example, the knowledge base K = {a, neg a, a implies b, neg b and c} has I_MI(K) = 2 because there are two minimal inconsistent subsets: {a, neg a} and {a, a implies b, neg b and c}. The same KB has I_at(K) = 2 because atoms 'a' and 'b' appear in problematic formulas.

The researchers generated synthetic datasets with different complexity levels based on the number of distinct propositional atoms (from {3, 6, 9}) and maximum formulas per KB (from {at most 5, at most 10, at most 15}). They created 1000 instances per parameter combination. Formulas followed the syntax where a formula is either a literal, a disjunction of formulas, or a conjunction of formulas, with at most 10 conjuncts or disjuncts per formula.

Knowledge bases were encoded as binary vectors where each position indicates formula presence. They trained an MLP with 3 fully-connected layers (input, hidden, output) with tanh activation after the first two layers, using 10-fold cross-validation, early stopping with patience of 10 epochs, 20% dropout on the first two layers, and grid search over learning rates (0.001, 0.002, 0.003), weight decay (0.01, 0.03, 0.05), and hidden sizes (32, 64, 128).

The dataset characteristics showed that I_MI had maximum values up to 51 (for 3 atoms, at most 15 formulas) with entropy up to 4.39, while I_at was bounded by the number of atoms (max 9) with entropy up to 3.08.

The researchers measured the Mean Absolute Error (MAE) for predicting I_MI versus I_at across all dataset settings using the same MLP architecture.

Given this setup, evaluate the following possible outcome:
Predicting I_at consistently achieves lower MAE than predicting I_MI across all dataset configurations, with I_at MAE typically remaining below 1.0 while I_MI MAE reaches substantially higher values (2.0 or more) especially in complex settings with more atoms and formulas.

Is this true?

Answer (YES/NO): NO